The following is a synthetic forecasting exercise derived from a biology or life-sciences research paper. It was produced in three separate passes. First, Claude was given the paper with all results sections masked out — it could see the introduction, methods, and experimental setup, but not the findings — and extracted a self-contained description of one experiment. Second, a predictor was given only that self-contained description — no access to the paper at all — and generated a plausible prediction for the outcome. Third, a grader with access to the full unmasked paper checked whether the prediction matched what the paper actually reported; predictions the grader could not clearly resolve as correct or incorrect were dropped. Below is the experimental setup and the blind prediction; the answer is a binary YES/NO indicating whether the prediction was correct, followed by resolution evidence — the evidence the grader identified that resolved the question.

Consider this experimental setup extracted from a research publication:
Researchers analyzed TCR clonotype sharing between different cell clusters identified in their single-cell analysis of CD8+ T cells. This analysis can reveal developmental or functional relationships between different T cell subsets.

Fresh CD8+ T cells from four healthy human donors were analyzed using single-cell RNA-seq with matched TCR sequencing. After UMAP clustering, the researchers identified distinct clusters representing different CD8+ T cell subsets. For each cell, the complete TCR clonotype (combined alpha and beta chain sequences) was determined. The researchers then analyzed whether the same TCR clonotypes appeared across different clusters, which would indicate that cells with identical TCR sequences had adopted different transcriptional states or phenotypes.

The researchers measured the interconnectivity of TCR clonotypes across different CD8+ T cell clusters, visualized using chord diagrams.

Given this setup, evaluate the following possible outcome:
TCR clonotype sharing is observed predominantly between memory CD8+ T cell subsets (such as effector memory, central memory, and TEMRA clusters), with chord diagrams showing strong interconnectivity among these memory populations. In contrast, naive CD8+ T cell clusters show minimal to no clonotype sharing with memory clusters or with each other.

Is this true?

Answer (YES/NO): YES